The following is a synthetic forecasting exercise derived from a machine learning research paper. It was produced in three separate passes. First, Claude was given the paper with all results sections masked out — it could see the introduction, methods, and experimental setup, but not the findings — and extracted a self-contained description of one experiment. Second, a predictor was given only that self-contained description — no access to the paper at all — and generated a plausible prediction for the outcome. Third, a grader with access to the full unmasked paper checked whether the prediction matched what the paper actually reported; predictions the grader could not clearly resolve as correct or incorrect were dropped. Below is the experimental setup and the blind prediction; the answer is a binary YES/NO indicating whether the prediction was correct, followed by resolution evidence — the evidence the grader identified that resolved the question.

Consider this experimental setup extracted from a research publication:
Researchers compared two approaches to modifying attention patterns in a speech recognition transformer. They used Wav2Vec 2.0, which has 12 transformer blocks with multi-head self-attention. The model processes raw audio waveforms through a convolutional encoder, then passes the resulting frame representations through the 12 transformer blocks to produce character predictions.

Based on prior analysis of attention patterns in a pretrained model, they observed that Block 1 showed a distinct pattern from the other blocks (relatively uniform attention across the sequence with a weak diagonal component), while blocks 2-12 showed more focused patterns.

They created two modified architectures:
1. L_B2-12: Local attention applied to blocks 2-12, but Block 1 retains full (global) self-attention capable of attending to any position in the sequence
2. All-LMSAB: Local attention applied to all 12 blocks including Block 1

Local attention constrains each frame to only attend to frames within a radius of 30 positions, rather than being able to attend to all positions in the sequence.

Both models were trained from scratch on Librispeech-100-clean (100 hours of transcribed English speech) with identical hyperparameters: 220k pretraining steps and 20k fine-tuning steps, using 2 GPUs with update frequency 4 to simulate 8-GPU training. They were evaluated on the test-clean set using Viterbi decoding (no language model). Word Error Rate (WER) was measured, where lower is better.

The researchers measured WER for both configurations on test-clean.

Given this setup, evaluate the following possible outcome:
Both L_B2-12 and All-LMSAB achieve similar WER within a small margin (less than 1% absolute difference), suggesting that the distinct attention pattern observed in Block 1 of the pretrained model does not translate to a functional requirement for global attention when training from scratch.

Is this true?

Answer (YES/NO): NO